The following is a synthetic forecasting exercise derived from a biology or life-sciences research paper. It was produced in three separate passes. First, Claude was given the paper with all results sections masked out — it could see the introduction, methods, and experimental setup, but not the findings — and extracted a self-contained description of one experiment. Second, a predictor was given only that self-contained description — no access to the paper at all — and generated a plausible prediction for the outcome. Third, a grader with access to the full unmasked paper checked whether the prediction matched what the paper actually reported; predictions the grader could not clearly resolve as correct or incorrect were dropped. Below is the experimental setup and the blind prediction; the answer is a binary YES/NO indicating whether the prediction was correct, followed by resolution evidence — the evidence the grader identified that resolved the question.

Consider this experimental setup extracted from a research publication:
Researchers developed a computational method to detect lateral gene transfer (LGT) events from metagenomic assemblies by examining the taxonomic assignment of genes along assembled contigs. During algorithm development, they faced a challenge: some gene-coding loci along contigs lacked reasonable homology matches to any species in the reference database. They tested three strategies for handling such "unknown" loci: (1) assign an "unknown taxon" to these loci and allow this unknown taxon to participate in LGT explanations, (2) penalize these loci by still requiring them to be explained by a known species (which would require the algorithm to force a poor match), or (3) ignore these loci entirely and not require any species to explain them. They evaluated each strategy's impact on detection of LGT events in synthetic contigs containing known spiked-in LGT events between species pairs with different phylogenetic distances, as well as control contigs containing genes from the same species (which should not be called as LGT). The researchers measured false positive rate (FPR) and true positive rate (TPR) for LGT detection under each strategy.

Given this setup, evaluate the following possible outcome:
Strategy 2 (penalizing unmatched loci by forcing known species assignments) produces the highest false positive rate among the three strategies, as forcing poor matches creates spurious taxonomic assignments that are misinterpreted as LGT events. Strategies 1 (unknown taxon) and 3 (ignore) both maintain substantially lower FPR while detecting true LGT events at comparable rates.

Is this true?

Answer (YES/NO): NO